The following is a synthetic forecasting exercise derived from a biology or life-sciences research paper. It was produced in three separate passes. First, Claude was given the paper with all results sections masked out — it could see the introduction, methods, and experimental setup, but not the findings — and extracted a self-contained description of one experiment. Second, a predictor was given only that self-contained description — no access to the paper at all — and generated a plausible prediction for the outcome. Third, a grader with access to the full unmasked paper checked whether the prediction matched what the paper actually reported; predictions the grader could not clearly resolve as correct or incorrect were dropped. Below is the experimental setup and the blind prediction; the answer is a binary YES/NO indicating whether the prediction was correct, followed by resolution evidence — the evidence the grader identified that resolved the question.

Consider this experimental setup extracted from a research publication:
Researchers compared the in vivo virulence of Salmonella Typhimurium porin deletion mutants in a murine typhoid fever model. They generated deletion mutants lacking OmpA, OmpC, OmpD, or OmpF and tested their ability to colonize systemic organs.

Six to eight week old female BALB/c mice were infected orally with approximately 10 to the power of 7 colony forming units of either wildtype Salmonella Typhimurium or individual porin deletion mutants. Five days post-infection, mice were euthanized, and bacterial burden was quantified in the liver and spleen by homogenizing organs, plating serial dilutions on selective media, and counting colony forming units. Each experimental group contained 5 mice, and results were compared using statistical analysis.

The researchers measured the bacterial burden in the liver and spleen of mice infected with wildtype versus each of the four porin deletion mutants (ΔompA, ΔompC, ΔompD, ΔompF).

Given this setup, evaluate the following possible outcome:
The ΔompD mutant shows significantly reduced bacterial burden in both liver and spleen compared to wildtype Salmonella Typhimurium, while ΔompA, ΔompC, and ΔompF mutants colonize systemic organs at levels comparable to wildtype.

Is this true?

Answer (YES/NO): NO